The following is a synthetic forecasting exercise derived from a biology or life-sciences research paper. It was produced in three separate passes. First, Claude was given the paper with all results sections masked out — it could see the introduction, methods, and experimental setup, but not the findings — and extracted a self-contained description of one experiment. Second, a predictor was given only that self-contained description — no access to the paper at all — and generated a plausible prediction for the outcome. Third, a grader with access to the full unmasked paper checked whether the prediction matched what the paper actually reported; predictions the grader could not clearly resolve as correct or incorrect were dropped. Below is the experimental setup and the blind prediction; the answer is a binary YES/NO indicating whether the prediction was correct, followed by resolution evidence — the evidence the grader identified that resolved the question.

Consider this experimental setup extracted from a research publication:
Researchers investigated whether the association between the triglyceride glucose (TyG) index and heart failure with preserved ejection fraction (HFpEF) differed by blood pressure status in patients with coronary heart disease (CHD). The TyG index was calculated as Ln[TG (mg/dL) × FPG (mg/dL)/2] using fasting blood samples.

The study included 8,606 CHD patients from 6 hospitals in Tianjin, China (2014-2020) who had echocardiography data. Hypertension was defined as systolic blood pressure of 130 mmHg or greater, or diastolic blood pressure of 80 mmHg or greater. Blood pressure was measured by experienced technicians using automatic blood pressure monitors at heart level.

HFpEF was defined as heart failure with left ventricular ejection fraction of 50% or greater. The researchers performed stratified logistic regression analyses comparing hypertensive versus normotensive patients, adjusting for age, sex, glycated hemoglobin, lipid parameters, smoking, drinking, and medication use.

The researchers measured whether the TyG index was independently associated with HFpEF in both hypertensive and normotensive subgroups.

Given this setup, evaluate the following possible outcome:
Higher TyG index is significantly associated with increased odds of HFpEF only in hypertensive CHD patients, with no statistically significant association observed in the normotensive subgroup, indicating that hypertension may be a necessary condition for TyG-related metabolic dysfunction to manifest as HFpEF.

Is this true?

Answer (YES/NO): YES